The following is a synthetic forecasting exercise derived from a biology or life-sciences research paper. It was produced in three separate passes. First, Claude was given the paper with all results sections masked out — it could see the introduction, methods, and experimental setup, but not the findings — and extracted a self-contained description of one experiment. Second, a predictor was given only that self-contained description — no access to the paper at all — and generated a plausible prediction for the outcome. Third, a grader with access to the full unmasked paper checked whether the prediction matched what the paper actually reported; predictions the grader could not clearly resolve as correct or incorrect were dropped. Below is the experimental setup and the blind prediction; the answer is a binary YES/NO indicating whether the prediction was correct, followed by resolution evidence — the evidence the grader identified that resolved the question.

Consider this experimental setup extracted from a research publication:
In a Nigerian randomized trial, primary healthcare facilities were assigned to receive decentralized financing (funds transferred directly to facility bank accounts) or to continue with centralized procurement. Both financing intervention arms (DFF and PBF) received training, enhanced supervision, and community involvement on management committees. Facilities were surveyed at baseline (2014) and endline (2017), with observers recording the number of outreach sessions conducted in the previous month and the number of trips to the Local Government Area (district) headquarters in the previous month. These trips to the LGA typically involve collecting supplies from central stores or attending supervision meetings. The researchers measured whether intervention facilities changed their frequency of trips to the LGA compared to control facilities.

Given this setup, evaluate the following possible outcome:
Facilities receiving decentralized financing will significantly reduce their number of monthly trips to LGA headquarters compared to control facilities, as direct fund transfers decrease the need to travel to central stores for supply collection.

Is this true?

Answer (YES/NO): NO